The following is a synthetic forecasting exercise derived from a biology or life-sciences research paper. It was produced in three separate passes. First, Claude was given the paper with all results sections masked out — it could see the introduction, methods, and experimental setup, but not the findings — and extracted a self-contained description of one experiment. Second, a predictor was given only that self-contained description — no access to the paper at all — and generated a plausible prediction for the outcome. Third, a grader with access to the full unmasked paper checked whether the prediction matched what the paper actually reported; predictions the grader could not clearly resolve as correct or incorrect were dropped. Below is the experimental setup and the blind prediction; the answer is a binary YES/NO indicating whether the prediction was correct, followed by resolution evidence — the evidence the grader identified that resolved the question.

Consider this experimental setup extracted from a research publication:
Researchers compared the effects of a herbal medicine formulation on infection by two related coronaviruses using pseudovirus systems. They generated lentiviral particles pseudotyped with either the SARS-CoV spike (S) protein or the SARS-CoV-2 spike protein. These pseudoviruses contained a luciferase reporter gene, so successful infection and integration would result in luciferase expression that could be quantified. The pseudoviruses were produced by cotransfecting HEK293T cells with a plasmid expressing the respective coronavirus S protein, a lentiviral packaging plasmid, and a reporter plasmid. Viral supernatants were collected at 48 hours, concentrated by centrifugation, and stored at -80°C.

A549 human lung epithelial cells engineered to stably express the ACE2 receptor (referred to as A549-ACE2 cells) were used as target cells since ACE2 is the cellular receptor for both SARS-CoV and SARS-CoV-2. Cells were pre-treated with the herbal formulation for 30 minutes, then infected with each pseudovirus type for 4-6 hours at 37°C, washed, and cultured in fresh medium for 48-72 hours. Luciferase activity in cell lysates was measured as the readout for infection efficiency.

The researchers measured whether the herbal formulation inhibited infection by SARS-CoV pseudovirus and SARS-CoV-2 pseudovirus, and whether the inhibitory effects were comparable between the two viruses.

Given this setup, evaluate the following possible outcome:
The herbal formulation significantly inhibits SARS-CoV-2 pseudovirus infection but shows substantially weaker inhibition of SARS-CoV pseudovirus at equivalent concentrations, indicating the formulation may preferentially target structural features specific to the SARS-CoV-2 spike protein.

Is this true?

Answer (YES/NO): NO